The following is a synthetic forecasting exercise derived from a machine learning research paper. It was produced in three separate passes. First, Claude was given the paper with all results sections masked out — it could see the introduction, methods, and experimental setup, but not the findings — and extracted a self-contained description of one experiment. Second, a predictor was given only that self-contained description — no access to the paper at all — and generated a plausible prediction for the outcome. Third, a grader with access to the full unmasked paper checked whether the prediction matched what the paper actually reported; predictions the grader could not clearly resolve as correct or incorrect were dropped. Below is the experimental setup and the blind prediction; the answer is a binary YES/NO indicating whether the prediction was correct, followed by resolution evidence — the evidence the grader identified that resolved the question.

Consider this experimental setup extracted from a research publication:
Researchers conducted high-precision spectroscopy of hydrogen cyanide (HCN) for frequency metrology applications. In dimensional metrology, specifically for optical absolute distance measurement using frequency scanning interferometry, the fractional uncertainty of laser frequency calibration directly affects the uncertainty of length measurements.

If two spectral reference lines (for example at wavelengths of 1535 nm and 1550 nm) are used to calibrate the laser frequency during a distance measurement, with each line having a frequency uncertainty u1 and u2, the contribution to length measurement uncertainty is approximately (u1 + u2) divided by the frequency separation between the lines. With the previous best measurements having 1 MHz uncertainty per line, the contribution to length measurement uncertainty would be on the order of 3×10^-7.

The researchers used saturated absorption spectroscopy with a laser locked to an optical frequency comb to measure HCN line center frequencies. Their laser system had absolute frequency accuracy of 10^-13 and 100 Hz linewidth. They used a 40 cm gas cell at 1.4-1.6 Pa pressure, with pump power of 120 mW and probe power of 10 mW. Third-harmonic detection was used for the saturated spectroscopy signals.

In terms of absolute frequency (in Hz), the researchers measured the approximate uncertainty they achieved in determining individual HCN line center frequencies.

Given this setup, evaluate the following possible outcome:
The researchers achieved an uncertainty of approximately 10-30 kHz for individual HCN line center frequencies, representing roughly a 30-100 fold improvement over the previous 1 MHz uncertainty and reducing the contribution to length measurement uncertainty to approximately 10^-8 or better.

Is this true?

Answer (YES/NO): YES